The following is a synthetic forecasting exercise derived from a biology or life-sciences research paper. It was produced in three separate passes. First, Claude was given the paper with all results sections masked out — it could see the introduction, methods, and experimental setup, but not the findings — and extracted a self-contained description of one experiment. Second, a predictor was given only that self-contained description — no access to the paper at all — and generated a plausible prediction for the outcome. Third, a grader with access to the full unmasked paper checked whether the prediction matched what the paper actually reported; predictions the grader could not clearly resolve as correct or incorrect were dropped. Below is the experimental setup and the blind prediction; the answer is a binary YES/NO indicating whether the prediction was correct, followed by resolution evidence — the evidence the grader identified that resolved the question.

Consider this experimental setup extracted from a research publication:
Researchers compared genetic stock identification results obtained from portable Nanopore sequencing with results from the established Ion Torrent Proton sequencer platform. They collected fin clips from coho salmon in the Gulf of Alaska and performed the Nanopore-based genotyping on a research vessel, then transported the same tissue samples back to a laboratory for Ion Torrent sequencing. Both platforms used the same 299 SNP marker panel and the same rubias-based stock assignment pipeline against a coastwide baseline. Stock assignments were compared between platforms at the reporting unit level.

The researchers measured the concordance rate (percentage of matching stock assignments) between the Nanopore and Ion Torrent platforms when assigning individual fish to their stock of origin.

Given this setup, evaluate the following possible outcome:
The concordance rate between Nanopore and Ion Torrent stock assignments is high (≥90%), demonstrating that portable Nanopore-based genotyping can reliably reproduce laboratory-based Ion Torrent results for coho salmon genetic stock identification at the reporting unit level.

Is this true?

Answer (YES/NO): NO